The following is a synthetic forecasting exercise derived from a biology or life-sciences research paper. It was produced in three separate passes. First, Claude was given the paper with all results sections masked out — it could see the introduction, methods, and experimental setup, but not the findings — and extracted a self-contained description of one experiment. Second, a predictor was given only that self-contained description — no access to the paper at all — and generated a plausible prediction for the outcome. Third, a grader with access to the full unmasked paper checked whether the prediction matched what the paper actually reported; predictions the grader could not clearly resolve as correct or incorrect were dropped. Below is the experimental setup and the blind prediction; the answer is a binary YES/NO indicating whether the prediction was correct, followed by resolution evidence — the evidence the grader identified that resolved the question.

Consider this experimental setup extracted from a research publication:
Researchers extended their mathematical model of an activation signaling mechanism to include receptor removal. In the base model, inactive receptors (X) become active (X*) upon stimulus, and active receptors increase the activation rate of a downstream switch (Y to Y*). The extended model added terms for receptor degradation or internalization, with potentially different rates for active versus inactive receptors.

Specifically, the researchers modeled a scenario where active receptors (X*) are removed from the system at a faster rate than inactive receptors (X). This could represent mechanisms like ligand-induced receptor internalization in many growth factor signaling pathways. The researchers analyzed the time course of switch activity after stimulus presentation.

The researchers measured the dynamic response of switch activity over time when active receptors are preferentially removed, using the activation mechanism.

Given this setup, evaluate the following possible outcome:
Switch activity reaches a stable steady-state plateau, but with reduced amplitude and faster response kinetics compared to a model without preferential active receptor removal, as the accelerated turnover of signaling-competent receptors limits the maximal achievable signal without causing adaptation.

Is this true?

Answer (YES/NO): NO